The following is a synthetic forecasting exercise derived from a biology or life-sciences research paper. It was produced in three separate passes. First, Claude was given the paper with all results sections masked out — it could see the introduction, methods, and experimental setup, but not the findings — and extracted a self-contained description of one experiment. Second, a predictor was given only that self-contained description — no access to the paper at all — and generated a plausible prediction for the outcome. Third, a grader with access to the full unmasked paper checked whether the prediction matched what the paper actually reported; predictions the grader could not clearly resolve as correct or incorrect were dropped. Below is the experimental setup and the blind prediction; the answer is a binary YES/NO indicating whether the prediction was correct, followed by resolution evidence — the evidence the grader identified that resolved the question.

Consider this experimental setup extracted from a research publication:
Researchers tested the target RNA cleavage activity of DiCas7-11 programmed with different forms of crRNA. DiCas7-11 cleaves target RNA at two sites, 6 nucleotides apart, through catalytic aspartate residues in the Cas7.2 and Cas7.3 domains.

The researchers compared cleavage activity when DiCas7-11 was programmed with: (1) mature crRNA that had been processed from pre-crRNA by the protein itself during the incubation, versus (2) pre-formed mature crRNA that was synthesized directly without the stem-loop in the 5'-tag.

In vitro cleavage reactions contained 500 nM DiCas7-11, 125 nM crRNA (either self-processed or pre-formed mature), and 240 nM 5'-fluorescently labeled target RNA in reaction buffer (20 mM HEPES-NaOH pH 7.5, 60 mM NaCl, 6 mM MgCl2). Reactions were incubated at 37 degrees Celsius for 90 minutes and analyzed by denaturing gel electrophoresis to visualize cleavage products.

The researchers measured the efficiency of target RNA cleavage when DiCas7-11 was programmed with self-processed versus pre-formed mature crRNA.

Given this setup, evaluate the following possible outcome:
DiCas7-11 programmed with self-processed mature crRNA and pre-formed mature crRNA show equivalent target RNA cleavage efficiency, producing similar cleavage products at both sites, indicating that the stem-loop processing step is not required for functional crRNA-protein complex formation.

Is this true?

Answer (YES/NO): NO